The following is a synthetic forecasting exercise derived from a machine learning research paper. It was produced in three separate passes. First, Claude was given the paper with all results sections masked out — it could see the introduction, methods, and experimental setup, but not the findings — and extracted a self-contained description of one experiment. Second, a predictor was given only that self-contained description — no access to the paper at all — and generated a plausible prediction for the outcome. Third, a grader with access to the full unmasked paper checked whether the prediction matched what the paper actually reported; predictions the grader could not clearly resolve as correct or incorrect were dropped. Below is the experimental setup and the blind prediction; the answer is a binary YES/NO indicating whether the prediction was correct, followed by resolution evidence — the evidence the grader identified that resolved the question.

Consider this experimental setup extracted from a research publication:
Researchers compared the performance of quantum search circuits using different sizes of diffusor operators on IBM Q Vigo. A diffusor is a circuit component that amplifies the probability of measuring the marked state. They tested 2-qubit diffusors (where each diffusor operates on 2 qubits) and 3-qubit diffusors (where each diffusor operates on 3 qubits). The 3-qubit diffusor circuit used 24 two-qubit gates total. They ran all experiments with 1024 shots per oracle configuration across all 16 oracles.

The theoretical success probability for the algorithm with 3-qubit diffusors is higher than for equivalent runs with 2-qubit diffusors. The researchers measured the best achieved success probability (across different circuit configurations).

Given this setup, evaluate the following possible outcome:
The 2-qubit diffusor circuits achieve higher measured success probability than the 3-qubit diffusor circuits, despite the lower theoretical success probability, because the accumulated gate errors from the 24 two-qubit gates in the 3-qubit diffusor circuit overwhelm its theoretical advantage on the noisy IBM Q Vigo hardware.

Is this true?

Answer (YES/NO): NO